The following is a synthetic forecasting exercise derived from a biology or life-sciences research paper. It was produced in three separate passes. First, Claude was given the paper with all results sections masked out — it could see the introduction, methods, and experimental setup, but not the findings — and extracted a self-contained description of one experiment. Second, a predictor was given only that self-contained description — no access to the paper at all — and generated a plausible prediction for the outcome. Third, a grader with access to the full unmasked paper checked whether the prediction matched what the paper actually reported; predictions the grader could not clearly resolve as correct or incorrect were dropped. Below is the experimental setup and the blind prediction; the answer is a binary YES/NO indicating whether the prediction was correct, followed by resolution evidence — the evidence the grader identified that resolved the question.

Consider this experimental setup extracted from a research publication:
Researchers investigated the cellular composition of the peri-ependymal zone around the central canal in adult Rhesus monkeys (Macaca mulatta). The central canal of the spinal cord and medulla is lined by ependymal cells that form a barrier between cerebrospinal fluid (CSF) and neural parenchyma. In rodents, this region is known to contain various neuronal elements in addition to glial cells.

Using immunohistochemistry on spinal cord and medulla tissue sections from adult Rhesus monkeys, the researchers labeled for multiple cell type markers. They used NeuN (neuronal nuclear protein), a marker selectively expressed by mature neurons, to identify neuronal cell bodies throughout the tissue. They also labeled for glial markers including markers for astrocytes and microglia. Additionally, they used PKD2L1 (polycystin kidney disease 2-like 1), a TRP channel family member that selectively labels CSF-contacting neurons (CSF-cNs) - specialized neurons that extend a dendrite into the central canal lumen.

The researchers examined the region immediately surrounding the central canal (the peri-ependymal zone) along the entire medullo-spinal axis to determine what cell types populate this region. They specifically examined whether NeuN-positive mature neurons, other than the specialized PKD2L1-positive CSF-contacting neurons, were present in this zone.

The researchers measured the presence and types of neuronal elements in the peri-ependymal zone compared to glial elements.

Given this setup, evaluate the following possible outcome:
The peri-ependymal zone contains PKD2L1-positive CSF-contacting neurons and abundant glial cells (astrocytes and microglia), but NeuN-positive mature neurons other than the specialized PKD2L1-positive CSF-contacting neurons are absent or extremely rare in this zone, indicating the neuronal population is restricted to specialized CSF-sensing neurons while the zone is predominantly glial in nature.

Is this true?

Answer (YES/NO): YES